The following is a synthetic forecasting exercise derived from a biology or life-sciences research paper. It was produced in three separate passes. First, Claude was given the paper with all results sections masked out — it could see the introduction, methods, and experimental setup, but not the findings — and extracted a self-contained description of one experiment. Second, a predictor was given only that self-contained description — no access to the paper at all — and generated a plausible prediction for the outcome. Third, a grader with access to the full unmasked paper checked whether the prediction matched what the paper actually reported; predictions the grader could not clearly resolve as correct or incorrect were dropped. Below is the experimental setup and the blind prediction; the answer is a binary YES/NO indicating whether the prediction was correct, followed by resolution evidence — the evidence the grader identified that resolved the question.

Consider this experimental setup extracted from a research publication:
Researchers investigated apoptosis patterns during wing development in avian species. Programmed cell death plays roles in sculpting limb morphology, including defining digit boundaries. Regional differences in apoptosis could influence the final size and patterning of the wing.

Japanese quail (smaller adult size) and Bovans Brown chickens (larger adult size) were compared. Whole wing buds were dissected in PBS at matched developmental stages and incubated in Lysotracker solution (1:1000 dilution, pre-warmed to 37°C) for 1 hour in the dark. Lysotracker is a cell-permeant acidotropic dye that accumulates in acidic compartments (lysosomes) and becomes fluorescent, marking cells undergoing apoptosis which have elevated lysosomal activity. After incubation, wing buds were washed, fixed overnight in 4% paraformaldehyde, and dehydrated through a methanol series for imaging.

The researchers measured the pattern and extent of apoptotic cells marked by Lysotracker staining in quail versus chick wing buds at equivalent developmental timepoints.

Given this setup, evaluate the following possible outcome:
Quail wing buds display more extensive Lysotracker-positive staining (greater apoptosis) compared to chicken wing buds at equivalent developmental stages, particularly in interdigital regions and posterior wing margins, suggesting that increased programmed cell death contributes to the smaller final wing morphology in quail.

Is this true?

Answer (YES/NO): NO